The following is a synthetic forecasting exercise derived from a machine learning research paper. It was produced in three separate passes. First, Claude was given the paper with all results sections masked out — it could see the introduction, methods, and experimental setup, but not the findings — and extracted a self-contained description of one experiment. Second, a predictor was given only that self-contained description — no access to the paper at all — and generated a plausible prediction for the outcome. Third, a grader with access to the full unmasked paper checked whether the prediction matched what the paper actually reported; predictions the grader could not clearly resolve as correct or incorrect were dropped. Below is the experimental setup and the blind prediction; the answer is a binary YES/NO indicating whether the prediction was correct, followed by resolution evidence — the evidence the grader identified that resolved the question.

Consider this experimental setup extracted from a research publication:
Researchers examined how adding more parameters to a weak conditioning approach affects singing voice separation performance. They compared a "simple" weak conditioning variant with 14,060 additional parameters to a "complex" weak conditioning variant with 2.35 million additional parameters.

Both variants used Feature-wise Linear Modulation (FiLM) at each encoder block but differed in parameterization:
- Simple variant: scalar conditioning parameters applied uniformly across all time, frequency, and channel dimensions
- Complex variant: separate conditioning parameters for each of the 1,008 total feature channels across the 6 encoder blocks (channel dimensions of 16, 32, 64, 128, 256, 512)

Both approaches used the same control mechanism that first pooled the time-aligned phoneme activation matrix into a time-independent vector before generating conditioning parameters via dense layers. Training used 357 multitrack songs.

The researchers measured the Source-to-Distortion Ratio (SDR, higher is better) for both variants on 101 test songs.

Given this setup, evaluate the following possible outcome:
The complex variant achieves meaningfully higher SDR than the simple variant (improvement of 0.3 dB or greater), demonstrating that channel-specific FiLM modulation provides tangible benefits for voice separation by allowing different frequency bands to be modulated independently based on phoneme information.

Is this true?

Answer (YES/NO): NO